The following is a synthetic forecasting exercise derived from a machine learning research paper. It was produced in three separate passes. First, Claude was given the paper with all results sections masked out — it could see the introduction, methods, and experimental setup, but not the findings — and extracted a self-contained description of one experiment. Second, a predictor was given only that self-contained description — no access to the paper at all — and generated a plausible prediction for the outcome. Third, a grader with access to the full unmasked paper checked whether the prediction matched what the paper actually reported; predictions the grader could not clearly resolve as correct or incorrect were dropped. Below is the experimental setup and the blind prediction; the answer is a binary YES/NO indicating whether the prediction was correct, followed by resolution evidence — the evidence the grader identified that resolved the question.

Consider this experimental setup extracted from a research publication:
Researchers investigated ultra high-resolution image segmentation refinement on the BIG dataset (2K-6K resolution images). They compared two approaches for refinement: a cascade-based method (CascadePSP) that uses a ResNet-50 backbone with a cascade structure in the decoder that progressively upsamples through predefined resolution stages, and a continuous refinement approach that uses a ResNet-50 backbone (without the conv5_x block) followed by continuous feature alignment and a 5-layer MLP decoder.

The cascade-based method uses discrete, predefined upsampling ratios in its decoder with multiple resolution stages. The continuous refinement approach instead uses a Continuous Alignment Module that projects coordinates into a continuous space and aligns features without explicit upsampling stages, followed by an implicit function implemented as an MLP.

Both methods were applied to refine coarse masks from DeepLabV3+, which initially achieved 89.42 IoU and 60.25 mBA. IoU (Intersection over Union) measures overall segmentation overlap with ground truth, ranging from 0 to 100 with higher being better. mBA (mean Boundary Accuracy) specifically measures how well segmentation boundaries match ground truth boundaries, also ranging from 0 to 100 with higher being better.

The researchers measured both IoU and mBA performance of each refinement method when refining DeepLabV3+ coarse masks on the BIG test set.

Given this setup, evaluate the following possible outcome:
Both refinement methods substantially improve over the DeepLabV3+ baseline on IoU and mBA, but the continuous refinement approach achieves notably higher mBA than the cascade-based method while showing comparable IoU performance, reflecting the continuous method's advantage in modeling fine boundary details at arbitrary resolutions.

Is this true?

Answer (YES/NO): NO